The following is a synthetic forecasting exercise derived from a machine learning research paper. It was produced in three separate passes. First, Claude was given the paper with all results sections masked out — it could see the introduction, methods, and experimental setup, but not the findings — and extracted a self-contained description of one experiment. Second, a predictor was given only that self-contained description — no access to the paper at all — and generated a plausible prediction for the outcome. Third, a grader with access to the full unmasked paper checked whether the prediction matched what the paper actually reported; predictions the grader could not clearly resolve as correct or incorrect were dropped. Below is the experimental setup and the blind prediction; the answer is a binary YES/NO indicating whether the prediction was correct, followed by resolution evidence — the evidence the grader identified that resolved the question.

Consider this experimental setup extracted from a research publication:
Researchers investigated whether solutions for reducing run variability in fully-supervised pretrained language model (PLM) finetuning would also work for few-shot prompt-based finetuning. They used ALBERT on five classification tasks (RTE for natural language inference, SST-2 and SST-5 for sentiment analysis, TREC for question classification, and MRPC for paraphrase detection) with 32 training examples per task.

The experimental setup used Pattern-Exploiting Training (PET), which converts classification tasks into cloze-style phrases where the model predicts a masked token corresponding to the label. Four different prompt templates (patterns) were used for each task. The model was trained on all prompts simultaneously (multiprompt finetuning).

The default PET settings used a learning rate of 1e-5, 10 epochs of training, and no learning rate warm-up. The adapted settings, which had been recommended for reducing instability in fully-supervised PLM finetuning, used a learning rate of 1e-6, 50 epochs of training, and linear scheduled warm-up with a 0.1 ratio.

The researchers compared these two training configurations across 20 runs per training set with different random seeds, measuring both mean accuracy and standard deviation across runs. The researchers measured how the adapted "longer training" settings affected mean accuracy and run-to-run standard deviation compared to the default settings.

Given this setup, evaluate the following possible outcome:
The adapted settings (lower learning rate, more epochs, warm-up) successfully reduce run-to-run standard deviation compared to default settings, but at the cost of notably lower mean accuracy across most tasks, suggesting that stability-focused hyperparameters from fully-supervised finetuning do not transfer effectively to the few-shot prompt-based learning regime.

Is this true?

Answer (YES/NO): YES